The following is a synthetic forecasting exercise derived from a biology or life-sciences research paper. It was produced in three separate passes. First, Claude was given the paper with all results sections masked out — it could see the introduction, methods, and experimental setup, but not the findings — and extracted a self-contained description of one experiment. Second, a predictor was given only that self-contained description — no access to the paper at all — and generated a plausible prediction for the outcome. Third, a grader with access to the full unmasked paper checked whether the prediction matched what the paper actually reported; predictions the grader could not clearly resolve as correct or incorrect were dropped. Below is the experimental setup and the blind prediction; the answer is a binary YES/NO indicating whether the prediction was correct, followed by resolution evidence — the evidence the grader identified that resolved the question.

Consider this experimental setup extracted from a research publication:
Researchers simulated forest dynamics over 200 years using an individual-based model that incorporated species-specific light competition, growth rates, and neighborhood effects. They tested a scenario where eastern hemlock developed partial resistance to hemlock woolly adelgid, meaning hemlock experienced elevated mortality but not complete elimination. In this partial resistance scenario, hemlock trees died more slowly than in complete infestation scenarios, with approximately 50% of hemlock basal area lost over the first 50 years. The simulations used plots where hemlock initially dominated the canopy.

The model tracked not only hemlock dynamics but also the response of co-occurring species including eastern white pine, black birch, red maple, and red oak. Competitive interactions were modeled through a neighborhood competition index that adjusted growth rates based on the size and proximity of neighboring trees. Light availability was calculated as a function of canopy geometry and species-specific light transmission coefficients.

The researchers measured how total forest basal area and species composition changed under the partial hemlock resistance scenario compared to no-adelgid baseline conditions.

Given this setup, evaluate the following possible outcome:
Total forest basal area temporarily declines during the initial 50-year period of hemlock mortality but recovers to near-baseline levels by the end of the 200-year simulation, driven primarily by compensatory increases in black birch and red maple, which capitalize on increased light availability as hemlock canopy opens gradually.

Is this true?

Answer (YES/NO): NO